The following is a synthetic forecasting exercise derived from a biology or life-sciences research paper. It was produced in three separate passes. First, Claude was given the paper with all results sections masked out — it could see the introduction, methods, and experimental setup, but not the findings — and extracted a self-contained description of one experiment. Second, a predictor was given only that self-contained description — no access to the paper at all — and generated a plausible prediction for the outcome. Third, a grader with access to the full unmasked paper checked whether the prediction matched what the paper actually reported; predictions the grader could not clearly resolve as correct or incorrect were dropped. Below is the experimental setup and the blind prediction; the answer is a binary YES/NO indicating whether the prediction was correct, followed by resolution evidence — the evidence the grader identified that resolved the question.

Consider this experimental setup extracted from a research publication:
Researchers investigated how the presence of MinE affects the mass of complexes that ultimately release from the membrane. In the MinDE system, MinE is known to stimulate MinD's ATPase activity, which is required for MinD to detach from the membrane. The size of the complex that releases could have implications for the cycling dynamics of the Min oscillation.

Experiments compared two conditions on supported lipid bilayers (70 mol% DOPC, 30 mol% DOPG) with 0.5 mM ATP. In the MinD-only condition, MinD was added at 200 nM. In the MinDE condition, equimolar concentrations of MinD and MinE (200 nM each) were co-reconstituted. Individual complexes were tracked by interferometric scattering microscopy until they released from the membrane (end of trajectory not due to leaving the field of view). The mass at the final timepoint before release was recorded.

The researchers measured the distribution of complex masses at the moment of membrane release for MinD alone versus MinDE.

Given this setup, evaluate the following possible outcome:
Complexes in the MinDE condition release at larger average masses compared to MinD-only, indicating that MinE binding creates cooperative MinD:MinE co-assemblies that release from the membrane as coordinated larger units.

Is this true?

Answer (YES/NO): YES